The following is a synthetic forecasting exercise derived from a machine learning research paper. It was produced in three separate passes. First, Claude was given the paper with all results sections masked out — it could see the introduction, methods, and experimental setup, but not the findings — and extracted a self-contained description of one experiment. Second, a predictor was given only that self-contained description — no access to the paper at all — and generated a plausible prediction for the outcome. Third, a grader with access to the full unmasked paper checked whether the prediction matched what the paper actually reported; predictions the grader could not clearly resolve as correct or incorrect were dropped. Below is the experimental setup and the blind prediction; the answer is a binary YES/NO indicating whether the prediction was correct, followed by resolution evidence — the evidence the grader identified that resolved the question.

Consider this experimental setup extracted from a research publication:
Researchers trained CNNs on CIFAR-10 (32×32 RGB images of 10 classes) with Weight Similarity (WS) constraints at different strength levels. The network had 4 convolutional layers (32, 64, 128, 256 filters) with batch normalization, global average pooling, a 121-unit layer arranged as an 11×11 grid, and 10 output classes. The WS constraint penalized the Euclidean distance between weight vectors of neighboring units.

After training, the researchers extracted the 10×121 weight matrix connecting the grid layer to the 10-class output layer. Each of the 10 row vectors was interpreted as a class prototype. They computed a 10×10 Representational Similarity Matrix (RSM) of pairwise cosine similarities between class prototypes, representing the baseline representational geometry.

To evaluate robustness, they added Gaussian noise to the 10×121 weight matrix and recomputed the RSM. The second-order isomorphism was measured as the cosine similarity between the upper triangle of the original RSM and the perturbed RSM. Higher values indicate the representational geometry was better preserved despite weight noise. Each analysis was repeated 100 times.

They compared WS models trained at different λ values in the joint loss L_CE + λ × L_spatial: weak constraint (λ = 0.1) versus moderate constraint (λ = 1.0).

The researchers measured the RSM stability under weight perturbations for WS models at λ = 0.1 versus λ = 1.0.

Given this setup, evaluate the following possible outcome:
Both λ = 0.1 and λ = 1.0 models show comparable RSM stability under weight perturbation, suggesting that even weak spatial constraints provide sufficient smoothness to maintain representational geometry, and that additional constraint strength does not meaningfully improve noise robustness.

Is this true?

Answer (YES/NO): NO